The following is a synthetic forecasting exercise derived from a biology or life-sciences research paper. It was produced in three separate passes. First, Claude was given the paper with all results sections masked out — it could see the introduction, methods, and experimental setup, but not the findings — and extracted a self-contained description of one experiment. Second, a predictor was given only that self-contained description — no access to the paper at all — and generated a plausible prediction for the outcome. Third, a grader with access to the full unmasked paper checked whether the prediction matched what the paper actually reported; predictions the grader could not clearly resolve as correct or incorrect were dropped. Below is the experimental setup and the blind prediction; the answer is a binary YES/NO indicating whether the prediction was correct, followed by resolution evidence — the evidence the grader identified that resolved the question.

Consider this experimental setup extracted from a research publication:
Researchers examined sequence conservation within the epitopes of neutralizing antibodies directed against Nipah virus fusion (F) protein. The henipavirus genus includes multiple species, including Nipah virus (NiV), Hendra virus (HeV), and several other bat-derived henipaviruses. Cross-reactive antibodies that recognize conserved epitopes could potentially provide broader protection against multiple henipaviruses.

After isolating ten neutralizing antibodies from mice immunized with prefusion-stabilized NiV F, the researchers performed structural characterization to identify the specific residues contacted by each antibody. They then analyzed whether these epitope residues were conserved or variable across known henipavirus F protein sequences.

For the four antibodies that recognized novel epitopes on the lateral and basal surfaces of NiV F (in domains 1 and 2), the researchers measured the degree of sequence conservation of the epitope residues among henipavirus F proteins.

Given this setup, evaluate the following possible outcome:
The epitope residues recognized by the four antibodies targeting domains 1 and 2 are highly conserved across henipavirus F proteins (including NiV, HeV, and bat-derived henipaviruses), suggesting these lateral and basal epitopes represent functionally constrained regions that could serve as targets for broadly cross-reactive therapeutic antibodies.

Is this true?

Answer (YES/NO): YES